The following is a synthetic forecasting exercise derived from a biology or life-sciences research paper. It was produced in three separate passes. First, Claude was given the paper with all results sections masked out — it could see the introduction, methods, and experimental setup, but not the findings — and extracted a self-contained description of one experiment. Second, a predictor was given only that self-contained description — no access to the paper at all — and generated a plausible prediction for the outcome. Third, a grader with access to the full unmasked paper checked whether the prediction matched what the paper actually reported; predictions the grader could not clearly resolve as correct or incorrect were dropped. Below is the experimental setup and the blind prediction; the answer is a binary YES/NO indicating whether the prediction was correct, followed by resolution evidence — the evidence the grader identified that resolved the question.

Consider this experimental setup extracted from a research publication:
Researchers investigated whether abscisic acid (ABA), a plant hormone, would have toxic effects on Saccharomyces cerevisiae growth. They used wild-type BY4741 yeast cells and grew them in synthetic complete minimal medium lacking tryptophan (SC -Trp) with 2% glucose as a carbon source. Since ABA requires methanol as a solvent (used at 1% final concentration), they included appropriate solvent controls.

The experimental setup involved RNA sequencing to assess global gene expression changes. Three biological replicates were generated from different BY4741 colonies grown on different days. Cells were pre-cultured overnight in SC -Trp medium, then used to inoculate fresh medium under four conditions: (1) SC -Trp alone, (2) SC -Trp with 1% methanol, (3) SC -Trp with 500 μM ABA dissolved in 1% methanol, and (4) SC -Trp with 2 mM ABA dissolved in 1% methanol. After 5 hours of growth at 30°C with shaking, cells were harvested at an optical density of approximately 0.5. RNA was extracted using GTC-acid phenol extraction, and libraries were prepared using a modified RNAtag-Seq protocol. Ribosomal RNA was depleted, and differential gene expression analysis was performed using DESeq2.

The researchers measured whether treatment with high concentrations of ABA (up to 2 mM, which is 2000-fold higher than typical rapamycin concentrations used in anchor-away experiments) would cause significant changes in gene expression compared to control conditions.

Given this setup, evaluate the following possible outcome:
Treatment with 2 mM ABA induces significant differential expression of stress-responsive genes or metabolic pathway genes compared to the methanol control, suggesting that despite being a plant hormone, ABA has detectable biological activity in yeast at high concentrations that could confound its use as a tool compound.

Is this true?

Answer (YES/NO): NO